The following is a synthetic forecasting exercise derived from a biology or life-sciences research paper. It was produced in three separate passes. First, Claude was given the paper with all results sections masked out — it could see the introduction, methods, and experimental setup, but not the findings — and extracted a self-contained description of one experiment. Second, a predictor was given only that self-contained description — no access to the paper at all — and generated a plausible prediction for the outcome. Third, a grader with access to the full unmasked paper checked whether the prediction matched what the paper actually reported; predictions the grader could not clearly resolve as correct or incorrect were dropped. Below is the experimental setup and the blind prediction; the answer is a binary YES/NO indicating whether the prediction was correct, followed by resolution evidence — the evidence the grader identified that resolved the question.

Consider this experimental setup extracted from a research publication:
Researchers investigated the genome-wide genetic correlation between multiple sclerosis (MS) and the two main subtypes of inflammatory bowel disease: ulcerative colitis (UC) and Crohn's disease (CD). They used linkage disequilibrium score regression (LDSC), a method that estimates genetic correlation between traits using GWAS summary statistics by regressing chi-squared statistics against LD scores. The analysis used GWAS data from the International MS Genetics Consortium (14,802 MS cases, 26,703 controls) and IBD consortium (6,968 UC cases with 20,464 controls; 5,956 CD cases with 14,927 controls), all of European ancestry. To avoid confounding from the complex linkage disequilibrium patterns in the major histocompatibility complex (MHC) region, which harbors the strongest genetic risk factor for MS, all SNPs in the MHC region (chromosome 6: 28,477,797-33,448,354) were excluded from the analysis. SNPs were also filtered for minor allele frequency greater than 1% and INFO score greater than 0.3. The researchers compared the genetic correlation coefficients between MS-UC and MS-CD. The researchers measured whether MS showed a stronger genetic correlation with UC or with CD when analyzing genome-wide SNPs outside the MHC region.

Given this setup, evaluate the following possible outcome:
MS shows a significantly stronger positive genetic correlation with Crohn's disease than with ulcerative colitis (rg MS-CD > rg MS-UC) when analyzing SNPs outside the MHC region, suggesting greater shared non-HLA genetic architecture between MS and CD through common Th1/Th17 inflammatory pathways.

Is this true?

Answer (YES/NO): NO